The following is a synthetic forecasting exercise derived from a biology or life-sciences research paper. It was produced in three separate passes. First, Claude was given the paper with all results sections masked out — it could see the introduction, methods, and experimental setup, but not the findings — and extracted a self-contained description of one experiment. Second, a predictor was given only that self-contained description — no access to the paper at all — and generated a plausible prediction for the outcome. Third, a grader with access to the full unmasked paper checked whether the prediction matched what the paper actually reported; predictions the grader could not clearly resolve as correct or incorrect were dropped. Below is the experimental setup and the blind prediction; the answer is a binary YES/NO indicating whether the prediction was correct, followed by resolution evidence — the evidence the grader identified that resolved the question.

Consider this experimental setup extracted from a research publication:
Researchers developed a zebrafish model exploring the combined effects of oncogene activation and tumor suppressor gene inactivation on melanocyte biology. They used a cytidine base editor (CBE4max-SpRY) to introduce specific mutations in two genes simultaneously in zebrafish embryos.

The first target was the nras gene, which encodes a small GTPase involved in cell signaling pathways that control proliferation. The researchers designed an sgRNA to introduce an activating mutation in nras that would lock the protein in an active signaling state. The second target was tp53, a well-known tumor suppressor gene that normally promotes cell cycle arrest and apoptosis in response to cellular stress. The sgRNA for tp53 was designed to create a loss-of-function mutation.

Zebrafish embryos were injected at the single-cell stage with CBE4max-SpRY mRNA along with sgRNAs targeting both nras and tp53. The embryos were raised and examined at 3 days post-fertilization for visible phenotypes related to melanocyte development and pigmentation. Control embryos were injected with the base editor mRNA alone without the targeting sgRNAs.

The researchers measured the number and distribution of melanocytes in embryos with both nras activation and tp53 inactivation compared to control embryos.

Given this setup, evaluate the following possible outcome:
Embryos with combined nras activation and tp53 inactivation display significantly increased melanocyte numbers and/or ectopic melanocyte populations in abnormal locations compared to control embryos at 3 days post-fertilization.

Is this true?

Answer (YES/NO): YES